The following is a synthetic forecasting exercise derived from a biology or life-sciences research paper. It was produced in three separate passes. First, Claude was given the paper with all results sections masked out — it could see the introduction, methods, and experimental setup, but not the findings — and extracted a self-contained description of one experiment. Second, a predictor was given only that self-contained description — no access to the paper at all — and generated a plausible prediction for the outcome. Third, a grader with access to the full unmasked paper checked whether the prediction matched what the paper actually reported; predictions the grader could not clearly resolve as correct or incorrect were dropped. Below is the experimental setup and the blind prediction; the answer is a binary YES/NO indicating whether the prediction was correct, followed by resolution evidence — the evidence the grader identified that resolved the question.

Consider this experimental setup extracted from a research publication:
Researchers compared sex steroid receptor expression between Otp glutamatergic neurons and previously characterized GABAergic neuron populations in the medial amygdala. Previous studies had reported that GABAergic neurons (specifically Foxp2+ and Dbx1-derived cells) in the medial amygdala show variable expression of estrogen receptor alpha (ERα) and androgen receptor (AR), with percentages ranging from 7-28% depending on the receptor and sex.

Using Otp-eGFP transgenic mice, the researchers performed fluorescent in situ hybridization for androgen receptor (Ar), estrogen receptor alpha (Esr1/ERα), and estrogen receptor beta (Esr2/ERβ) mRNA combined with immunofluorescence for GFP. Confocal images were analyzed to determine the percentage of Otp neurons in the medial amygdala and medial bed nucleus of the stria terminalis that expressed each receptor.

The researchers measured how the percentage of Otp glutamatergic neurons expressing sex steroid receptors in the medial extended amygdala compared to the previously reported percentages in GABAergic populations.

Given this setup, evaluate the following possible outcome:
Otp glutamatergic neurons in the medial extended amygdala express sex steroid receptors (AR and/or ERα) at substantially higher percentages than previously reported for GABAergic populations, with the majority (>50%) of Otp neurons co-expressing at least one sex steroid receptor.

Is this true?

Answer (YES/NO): YES